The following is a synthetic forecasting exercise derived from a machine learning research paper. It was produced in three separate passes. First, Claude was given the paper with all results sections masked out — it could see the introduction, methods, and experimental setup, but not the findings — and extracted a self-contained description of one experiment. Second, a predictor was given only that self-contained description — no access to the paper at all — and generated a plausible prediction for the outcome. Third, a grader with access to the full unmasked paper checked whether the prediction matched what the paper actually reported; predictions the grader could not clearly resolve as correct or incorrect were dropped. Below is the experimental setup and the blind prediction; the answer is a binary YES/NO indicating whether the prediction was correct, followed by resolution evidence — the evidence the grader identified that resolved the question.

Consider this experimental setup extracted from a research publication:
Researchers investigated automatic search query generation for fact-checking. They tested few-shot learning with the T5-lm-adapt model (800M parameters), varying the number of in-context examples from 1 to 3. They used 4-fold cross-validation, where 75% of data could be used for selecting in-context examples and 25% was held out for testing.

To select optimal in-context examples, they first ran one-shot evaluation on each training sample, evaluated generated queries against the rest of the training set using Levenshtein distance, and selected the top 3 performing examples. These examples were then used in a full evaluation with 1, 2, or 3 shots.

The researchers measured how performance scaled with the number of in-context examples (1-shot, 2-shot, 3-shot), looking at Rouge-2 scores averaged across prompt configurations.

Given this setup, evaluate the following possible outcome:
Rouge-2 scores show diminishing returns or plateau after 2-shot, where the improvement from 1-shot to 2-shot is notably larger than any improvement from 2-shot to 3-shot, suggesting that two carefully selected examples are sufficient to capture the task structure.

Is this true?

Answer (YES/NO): YES